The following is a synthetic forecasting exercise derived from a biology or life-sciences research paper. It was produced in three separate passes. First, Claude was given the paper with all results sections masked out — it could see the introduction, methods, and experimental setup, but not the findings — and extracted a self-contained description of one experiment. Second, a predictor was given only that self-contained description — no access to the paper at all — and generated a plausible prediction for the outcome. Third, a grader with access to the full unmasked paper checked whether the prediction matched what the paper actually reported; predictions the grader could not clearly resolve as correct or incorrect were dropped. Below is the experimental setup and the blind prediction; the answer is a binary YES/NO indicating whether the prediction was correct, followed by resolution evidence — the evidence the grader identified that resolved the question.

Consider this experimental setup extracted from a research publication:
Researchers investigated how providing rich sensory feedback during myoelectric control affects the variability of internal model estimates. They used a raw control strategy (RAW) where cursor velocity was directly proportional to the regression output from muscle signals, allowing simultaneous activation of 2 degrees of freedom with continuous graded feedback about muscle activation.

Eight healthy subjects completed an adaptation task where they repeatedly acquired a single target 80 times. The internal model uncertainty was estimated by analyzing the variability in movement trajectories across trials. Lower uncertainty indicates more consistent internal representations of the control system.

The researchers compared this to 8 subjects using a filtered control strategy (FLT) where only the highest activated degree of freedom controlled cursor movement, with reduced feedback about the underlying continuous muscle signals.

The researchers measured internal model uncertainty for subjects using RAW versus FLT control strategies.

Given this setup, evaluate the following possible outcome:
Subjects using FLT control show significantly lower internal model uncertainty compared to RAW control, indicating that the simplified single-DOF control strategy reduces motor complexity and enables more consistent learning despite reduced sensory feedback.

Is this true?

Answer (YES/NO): NO